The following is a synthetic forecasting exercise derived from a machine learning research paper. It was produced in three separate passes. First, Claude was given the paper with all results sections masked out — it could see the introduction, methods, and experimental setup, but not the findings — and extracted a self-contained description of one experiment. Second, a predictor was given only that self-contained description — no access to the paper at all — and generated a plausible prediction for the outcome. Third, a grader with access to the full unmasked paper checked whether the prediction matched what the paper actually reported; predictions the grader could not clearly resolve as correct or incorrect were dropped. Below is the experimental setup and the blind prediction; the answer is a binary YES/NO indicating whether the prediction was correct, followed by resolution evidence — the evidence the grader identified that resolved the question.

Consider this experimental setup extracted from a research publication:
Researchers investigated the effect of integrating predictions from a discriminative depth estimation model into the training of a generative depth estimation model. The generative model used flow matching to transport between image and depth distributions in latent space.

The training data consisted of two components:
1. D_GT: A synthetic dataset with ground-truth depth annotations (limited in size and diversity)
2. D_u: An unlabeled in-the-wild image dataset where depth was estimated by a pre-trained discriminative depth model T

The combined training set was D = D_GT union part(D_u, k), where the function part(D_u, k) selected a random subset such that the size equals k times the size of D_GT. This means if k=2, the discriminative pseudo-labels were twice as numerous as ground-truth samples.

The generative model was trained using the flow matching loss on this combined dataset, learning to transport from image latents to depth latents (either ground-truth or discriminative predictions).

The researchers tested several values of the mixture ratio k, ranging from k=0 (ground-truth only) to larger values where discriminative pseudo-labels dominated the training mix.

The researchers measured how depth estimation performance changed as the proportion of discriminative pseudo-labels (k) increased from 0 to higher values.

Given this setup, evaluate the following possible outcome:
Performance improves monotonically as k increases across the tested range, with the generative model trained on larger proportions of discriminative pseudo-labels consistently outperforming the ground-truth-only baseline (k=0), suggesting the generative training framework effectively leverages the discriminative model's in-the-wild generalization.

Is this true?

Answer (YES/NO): YES